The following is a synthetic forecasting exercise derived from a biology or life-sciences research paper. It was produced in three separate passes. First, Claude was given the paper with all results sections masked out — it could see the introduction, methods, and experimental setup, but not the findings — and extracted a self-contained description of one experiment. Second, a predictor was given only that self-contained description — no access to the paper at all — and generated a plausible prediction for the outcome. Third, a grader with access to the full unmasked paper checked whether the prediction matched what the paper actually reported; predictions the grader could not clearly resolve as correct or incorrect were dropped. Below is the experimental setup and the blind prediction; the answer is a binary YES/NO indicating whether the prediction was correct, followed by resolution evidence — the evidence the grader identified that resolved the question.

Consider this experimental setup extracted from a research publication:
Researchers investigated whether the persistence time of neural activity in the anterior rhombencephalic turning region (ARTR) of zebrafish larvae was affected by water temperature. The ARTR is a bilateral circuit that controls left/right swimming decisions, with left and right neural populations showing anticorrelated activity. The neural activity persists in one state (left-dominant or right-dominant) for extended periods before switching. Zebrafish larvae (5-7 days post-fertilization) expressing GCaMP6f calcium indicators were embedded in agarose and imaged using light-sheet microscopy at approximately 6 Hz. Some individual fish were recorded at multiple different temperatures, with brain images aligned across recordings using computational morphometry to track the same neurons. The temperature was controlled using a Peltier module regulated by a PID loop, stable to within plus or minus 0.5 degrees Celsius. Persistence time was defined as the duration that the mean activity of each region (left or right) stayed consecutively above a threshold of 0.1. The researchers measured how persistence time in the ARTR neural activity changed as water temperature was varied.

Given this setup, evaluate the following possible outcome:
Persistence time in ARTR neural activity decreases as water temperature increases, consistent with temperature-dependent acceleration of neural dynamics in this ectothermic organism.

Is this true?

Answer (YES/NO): YES